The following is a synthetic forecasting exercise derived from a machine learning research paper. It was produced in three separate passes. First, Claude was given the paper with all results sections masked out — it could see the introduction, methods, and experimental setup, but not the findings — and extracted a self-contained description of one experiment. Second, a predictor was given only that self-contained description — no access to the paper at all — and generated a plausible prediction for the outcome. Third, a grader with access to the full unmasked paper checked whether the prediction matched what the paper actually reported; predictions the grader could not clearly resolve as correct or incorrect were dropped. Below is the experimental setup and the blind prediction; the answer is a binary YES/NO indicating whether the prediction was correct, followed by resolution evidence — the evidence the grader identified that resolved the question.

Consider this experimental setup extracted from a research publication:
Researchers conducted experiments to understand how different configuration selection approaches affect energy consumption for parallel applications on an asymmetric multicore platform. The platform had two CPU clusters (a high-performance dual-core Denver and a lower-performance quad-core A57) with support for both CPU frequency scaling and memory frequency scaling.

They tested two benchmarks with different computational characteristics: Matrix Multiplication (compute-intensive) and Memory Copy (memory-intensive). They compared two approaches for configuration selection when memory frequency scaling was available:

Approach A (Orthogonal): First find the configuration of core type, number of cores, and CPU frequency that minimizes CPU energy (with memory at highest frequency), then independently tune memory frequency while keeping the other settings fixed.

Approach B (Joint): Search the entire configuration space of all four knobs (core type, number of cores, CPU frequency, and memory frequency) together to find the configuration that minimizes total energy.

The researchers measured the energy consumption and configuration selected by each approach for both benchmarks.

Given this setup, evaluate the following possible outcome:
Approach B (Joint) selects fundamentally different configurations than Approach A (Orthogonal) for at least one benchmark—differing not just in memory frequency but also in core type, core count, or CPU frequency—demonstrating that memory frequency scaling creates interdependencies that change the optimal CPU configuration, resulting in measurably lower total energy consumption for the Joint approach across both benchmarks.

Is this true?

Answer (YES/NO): NO